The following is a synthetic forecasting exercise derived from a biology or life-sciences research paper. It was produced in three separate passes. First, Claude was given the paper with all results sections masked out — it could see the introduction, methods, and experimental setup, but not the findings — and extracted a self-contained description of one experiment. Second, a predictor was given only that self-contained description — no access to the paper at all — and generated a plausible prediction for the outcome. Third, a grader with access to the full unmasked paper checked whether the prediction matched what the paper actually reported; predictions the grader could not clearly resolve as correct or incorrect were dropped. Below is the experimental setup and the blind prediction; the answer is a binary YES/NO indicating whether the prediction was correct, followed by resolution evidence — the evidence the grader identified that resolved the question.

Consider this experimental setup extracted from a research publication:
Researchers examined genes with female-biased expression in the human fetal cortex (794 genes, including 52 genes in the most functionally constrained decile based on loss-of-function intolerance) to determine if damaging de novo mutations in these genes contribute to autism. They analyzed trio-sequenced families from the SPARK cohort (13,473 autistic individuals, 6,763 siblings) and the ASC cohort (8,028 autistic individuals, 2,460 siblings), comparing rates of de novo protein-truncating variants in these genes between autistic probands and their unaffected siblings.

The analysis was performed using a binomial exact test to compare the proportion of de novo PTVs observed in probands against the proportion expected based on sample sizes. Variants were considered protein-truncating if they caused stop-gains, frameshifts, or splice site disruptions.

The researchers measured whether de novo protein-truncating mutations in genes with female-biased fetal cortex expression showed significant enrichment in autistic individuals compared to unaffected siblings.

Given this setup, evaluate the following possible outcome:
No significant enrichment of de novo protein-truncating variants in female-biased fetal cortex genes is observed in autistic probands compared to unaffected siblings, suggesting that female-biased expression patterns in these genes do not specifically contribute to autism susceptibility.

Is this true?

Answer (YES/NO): YES